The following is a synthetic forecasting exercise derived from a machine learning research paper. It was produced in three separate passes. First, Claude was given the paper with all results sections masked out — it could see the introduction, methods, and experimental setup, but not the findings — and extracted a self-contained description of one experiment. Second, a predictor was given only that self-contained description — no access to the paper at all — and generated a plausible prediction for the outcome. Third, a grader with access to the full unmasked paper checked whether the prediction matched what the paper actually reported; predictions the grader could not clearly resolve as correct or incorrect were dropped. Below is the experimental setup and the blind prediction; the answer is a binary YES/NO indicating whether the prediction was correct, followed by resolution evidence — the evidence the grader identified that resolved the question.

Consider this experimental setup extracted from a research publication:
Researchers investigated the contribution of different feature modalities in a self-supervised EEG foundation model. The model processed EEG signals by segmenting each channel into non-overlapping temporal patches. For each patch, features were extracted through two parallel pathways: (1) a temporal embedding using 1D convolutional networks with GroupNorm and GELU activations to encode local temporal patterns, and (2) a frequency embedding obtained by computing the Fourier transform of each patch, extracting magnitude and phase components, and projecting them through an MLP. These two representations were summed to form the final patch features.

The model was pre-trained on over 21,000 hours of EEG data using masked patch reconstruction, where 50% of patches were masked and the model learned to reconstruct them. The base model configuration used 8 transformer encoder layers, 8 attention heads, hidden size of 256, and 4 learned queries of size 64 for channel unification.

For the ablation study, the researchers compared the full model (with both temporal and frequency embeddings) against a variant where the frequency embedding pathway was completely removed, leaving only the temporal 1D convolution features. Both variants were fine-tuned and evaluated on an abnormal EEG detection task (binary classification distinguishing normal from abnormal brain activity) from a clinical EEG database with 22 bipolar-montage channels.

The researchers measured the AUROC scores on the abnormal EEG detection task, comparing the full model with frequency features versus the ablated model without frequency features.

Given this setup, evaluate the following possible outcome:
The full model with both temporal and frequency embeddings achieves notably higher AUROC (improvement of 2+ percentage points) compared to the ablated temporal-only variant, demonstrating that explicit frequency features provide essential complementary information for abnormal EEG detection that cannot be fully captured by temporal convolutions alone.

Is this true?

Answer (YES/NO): NO